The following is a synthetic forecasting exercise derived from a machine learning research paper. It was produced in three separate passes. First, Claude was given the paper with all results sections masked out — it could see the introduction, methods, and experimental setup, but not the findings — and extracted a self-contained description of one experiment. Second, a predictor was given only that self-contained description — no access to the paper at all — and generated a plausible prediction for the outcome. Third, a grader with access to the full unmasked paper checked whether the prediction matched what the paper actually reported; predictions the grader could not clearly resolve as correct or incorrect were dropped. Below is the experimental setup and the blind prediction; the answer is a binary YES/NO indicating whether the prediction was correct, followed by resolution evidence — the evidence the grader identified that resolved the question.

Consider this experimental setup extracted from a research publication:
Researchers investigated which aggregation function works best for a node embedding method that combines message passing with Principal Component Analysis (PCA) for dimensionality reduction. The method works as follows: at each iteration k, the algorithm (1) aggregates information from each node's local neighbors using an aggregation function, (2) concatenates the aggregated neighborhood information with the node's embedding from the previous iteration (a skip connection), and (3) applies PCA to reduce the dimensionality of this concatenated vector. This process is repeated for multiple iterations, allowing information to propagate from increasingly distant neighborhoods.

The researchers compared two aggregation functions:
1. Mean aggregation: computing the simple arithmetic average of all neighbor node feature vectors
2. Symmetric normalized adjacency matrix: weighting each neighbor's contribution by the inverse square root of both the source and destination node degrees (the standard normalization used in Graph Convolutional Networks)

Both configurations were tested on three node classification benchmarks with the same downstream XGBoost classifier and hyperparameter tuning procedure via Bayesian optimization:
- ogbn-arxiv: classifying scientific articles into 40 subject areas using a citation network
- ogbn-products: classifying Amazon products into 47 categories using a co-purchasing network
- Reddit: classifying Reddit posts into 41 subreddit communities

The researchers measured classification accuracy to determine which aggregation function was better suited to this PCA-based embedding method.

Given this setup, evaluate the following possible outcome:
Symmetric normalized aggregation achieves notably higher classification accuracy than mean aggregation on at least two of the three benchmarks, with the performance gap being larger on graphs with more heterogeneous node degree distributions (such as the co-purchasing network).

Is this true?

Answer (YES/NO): NO